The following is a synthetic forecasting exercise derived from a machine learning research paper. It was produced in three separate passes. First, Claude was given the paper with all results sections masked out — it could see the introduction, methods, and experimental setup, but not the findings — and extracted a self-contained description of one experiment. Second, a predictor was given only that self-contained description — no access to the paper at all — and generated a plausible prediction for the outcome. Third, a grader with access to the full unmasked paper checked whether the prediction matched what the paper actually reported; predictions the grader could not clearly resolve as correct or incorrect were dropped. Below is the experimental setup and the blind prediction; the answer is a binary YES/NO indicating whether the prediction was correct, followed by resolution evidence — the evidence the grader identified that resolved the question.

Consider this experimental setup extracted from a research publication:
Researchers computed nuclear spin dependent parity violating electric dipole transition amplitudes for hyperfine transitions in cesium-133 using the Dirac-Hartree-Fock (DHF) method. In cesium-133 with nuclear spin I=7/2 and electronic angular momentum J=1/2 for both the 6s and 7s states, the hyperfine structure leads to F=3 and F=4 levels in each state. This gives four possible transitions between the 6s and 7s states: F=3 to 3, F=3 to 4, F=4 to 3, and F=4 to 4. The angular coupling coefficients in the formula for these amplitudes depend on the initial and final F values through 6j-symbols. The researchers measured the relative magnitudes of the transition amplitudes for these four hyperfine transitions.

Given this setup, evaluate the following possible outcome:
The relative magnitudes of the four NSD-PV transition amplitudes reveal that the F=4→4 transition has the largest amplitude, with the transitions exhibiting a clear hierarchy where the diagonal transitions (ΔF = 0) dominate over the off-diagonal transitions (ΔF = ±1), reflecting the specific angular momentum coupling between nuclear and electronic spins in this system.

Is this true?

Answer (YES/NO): NO